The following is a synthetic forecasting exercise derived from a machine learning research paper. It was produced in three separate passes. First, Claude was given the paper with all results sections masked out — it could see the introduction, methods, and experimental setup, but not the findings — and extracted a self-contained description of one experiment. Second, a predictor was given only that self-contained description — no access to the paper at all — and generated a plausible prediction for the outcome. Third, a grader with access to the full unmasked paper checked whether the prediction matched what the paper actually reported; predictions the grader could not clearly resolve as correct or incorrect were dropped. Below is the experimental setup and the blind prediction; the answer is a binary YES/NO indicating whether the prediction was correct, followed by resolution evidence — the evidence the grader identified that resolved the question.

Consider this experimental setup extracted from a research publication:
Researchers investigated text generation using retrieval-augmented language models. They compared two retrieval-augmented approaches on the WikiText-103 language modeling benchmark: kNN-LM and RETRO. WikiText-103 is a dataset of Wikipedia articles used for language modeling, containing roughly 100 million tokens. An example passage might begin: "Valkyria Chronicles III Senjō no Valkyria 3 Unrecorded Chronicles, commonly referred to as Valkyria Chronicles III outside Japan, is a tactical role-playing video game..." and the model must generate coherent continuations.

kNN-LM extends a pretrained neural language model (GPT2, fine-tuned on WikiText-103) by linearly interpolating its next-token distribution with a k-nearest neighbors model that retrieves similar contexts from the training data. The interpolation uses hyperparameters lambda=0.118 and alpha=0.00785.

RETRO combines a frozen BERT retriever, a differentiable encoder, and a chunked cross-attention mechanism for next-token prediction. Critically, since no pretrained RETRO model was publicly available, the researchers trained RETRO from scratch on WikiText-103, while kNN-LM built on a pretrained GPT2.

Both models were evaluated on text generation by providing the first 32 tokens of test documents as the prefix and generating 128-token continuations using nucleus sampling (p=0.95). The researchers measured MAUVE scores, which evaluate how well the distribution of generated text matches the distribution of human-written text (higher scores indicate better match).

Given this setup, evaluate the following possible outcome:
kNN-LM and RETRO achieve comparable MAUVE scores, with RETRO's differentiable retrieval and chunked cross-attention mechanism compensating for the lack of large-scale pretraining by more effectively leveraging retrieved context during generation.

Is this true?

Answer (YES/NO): YES